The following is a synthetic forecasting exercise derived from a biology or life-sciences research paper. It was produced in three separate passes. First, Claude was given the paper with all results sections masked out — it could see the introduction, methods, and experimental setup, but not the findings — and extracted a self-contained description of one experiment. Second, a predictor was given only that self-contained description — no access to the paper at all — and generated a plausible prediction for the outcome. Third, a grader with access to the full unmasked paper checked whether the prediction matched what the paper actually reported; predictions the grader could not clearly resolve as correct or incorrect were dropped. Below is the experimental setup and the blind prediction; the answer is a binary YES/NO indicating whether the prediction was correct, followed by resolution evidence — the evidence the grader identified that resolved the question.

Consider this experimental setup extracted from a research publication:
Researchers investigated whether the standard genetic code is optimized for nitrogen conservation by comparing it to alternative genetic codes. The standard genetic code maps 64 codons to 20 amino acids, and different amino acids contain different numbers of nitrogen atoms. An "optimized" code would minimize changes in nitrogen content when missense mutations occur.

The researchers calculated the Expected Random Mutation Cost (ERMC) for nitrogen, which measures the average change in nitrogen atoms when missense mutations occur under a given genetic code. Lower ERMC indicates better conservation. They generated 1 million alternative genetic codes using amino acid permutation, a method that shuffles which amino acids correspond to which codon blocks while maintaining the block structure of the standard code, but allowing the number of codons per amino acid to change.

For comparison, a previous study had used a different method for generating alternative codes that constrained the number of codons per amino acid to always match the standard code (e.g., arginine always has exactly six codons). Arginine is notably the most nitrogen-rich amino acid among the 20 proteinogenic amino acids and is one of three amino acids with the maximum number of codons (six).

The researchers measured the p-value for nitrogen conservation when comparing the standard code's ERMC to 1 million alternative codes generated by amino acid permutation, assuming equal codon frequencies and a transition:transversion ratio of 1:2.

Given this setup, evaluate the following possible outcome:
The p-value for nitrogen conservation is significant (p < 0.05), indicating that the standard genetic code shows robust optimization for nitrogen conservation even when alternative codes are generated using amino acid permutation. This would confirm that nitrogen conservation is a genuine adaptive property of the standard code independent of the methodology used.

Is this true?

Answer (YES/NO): NO